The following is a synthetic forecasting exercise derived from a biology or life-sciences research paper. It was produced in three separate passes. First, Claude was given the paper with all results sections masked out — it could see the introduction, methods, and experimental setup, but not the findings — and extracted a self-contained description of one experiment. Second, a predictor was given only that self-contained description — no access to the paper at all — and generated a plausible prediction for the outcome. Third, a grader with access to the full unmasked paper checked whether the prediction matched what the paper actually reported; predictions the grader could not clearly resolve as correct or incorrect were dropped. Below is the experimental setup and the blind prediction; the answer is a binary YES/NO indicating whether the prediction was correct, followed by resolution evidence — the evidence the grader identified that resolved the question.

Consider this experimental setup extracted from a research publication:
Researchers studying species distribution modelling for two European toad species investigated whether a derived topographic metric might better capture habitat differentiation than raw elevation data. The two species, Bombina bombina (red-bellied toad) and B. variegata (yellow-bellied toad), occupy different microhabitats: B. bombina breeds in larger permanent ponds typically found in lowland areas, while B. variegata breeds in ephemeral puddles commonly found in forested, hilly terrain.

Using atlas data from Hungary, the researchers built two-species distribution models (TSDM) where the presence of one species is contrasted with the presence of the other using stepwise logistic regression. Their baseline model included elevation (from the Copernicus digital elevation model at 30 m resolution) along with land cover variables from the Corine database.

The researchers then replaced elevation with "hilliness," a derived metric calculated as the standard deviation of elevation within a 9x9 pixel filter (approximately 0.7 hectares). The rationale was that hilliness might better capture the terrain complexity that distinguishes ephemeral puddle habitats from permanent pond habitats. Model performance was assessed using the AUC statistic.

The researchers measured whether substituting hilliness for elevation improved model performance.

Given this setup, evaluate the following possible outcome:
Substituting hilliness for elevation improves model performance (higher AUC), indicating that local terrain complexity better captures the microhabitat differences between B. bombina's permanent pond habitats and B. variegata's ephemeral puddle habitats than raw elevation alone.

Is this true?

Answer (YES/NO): NO